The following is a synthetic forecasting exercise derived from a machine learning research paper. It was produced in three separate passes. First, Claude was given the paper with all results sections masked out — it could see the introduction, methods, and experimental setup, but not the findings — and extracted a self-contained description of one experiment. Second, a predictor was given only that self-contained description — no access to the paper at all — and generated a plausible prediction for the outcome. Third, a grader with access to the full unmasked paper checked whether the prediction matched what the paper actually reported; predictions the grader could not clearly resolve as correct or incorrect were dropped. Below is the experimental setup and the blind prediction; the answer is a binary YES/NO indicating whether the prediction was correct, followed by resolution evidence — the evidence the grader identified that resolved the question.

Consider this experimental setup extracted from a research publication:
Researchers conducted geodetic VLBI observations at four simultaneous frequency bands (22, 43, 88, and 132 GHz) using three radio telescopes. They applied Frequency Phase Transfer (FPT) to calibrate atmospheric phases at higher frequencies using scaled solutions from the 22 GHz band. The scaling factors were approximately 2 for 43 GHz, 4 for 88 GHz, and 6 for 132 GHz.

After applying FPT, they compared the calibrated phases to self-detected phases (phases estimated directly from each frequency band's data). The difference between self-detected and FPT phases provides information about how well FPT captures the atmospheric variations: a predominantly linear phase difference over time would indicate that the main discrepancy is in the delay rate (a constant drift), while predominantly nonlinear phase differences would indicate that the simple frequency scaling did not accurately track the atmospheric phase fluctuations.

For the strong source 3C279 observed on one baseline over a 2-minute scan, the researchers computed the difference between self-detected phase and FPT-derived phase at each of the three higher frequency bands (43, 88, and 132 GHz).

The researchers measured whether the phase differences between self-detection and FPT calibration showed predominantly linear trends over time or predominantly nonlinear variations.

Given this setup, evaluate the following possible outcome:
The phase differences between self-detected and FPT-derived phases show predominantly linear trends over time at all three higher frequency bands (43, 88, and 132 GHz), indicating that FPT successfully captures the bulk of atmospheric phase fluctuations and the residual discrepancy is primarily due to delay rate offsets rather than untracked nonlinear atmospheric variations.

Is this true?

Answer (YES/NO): YES